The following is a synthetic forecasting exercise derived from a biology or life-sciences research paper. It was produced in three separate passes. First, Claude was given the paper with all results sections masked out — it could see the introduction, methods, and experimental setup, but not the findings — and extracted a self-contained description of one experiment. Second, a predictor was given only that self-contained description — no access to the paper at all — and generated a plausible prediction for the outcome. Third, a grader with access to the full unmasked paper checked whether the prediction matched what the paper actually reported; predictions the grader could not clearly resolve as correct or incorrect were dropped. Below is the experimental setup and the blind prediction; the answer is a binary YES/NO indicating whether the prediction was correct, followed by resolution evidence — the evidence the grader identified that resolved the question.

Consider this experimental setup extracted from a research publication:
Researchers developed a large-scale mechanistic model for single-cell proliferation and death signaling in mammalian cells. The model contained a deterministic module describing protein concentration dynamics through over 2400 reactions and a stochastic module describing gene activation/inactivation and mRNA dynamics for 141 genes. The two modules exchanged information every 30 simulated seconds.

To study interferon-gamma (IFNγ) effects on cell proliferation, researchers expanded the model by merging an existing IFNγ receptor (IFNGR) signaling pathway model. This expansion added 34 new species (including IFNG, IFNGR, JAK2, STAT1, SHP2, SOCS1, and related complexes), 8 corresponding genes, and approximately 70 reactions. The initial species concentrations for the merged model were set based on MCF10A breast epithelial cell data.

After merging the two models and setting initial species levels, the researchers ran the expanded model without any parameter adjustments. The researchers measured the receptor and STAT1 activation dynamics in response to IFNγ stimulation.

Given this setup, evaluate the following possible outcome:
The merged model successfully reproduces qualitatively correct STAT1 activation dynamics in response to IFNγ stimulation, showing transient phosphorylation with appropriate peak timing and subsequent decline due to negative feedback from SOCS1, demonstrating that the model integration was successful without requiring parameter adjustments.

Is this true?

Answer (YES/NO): NO